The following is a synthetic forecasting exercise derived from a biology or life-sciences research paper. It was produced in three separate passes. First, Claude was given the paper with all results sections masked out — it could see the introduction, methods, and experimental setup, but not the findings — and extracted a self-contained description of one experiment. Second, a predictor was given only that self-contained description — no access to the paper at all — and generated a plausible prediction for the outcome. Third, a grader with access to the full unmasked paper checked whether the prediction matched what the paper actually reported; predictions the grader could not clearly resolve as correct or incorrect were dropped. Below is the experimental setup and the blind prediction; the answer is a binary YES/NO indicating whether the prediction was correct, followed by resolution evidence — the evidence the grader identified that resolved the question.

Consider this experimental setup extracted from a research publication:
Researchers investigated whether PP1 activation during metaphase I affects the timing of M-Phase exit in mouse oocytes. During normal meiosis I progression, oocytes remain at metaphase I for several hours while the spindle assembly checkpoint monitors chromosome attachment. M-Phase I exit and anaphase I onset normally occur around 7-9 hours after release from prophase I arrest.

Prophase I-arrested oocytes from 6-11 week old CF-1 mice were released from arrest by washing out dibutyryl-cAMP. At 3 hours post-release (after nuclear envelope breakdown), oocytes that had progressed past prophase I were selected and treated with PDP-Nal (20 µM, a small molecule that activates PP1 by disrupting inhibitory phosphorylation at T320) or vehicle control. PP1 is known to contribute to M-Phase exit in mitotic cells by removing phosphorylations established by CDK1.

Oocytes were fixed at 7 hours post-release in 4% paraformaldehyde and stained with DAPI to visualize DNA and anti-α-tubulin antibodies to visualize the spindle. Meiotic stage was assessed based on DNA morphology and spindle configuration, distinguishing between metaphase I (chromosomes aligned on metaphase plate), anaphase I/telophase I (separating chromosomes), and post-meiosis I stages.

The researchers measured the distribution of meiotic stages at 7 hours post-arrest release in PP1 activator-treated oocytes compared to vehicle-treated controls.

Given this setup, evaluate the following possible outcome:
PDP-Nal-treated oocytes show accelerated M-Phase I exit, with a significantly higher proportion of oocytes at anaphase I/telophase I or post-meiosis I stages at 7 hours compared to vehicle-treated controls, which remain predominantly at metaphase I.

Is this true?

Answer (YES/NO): NO